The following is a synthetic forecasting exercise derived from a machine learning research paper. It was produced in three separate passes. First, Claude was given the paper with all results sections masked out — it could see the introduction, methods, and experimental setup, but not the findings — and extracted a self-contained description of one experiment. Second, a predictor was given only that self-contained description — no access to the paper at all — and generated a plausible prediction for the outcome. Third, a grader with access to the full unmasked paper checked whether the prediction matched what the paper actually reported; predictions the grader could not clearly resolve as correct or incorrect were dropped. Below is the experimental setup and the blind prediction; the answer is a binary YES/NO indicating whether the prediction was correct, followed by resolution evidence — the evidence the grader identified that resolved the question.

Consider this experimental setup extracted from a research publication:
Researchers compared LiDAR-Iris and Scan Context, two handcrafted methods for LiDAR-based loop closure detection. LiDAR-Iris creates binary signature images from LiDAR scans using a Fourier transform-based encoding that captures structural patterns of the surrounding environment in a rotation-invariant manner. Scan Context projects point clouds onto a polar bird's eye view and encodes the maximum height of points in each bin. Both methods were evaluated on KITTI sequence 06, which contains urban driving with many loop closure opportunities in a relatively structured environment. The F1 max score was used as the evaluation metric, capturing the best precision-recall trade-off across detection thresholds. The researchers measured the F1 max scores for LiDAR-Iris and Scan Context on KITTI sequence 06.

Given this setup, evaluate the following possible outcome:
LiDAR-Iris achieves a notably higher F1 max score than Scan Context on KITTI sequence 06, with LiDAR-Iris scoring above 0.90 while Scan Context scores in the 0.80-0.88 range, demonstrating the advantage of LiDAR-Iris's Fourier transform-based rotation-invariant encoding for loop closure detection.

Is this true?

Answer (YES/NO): NO